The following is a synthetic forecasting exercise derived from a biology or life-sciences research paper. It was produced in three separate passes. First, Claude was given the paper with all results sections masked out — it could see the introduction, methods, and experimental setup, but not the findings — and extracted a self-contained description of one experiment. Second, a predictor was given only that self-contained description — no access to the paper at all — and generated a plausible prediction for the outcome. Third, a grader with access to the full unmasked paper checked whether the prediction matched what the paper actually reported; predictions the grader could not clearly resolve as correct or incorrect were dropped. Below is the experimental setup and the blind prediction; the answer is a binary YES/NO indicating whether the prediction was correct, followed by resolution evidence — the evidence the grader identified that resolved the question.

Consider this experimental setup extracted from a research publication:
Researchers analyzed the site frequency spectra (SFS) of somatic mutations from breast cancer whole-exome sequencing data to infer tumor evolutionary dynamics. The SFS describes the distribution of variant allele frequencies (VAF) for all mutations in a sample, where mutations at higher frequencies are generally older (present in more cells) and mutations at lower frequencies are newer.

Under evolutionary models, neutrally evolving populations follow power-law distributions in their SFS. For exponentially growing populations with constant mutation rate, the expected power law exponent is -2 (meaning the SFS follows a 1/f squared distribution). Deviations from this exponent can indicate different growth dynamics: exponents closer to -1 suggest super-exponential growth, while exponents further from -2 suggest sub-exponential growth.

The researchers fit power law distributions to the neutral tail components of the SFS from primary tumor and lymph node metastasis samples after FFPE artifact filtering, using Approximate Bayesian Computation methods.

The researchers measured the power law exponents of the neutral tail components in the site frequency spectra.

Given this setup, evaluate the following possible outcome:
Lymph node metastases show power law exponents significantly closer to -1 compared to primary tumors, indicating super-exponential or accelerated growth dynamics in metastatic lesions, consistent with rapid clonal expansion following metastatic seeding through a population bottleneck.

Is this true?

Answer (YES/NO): NO